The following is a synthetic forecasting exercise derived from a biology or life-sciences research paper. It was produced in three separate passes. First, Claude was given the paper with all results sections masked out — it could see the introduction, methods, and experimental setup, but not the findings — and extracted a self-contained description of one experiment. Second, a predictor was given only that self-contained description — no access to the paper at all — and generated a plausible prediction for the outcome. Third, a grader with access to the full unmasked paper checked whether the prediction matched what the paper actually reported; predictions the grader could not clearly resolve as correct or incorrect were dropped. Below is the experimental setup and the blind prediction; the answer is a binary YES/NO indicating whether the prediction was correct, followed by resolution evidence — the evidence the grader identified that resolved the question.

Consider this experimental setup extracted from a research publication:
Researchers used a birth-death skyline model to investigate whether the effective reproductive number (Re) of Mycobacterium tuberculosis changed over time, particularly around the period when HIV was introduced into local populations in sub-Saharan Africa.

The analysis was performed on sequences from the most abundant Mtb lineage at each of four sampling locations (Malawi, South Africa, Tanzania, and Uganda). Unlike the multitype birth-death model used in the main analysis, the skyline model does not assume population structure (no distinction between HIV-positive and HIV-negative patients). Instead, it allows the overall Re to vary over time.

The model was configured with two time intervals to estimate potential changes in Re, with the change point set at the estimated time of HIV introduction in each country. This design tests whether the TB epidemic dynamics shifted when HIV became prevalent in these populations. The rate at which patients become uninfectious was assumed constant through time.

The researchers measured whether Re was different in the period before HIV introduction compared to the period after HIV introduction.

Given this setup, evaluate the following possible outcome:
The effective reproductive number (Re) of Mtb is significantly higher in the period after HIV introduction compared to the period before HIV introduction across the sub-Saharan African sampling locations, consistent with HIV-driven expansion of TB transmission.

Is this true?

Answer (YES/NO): NO